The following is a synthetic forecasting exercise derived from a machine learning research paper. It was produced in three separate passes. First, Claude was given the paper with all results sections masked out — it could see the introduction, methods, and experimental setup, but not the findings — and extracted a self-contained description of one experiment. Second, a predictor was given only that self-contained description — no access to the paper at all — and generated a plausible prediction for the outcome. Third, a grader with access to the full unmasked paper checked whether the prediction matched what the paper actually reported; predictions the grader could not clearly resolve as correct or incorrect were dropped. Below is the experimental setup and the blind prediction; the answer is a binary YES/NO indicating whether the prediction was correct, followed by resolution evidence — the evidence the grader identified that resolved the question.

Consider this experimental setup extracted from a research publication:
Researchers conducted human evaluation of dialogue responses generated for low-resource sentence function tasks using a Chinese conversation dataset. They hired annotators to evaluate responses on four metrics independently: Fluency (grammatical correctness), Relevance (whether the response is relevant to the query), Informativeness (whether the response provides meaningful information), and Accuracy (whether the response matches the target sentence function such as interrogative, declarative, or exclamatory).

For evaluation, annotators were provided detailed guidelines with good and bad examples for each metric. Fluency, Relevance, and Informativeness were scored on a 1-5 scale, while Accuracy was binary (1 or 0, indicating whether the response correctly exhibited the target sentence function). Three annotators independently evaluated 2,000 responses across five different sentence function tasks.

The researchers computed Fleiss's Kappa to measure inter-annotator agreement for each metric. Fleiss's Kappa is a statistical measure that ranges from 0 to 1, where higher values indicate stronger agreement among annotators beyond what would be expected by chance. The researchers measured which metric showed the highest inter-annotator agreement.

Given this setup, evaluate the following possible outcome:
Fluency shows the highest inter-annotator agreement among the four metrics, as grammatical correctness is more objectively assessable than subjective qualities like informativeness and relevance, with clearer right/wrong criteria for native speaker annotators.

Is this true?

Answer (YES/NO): NO